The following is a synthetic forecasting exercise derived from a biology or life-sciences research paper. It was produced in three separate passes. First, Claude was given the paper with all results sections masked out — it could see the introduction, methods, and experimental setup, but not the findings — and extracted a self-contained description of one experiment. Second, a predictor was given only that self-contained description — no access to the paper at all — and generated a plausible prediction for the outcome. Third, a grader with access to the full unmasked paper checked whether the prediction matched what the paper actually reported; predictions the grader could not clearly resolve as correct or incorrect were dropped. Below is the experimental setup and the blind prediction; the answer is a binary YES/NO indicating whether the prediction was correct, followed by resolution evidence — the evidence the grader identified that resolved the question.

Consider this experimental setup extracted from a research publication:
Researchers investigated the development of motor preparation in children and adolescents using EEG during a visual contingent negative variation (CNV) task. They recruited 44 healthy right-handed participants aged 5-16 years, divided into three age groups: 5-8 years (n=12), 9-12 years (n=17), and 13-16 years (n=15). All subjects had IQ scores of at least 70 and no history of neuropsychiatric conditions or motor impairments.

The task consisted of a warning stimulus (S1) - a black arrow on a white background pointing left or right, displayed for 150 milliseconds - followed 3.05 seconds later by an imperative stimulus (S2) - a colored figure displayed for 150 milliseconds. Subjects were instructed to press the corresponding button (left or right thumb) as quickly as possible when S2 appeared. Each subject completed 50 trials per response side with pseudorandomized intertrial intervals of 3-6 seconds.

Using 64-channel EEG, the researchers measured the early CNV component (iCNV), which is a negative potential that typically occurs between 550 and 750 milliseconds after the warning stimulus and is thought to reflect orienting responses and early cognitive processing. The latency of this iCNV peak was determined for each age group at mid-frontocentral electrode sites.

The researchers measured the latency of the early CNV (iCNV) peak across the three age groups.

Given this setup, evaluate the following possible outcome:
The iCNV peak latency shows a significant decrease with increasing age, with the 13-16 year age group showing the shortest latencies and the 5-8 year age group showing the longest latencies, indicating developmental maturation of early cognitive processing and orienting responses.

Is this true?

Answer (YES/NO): YES